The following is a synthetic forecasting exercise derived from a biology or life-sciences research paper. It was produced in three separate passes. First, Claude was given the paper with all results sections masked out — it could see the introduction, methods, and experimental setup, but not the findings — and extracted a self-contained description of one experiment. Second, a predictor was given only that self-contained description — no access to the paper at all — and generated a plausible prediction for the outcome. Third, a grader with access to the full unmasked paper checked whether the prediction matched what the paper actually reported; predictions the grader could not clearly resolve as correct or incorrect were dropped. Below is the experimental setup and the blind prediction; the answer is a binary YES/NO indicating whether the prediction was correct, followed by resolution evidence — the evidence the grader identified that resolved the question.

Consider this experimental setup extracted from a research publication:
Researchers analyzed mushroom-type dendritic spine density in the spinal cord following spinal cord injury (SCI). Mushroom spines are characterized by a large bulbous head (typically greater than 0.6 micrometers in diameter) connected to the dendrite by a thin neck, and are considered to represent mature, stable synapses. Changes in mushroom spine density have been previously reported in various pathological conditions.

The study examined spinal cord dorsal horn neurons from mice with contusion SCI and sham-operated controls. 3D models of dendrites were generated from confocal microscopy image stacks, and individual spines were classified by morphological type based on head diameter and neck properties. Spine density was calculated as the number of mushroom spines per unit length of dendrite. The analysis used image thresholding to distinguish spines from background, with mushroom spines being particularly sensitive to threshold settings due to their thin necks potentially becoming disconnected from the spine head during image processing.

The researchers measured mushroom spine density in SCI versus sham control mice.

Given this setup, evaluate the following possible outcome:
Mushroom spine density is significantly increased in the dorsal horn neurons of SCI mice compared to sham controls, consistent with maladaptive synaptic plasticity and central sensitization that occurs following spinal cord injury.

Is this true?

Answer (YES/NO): NO